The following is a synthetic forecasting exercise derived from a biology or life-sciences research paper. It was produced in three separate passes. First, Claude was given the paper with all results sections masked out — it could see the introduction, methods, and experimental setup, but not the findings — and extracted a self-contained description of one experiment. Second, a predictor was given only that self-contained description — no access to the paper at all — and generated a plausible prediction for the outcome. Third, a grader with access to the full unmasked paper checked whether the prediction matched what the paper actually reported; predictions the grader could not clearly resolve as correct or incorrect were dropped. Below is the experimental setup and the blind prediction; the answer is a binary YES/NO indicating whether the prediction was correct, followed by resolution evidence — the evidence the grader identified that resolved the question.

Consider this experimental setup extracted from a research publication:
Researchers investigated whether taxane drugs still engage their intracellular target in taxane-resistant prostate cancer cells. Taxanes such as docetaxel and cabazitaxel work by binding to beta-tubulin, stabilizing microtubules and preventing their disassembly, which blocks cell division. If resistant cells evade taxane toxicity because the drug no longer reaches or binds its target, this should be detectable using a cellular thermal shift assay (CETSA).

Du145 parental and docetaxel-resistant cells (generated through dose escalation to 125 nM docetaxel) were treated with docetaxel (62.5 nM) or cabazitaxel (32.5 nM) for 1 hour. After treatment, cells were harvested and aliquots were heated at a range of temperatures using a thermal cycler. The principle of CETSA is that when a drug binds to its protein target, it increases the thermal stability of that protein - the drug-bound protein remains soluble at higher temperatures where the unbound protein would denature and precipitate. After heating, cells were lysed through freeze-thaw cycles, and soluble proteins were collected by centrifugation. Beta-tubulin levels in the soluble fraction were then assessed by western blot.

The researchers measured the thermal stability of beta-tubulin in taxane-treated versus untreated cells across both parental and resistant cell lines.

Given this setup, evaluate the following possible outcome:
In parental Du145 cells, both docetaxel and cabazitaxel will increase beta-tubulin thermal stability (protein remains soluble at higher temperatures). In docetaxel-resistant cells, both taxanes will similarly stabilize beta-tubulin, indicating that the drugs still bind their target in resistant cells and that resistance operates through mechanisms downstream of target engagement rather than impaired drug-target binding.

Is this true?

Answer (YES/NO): NO